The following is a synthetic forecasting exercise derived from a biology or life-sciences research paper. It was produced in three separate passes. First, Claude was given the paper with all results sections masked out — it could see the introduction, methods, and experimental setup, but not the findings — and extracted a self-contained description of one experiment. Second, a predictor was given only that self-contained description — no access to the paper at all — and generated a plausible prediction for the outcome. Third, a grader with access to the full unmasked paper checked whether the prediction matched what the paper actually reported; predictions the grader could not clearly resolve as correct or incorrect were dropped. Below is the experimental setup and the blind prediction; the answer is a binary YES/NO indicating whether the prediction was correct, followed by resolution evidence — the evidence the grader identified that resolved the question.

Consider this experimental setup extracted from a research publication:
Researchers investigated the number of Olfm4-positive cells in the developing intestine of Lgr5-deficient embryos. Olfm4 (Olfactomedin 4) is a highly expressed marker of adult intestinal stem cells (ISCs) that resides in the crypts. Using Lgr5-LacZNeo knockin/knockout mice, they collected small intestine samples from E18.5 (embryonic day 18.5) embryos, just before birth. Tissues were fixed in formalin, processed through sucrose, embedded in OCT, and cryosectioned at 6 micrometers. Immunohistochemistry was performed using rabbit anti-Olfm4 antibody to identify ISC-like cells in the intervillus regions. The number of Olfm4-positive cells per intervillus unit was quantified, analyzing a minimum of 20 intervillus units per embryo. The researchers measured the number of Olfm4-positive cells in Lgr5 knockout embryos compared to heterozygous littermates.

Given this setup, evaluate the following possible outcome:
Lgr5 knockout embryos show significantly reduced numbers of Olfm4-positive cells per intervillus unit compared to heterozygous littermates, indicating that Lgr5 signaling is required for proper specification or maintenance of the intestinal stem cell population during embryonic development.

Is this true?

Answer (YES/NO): NO